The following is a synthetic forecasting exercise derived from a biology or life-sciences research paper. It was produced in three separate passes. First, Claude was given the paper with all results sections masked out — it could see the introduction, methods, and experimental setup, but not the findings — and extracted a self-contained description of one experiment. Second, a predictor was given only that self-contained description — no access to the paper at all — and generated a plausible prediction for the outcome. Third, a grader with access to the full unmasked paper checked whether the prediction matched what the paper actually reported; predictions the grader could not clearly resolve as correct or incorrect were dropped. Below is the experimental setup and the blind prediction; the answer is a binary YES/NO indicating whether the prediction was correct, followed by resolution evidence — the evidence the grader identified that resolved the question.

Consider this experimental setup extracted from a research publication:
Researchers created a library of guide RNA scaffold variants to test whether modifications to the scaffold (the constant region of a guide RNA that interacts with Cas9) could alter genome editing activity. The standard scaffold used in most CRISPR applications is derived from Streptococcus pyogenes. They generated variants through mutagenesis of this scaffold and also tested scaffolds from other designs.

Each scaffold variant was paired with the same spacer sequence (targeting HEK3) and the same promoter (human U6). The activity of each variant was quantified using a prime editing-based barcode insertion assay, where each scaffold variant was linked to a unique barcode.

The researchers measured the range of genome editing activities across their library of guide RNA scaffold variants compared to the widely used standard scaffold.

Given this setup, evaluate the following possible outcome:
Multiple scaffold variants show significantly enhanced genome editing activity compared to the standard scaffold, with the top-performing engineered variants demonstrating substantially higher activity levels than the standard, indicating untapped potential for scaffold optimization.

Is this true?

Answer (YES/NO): NO